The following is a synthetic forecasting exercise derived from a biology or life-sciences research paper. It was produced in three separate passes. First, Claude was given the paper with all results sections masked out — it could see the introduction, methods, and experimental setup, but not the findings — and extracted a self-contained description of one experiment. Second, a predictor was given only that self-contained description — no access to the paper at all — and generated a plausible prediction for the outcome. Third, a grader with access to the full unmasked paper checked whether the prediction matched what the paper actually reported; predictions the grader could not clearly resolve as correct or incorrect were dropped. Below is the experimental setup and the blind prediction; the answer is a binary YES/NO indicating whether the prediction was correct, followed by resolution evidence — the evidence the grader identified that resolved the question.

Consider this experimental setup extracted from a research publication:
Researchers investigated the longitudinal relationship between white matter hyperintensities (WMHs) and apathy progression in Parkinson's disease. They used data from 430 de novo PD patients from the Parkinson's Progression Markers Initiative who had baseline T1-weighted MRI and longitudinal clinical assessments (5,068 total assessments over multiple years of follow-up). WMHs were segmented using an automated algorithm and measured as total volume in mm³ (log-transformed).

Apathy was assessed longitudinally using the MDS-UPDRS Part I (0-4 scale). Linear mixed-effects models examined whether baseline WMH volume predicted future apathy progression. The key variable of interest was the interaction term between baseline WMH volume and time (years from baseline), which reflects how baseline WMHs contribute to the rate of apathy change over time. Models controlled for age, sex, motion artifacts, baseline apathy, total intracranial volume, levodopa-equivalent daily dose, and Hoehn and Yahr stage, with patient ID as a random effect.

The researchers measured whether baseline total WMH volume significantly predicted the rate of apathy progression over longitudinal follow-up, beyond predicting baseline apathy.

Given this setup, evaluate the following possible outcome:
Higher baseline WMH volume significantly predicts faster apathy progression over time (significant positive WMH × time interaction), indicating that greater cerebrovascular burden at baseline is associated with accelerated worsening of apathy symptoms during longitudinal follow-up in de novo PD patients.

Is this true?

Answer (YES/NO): NO